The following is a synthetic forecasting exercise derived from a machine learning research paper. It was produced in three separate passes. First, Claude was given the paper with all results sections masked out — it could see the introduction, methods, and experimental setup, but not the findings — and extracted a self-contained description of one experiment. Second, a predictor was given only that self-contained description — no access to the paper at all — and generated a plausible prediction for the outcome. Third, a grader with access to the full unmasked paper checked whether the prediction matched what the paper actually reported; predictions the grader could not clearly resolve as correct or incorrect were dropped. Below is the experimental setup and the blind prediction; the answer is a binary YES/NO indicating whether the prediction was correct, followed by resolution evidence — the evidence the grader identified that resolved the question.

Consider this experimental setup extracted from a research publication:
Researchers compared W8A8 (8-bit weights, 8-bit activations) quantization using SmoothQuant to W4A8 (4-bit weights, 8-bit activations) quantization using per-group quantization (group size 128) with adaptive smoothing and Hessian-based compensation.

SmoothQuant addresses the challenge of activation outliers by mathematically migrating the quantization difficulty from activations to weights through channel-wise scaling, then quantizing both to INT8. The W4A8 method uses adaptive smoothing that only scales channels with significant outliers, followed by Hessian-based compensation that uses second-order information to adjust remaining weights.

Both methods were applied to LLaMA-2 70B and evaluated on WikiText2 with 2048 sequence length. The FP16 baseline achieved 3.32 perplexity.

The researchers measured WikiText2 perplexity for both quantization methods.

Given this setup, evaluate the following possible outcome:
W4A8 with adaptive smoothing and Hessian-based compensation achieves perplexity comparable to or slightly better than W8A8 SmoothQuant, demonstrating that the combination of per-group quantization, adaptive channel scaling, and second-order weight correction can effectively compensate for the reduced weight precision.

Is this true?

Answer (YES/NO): NO